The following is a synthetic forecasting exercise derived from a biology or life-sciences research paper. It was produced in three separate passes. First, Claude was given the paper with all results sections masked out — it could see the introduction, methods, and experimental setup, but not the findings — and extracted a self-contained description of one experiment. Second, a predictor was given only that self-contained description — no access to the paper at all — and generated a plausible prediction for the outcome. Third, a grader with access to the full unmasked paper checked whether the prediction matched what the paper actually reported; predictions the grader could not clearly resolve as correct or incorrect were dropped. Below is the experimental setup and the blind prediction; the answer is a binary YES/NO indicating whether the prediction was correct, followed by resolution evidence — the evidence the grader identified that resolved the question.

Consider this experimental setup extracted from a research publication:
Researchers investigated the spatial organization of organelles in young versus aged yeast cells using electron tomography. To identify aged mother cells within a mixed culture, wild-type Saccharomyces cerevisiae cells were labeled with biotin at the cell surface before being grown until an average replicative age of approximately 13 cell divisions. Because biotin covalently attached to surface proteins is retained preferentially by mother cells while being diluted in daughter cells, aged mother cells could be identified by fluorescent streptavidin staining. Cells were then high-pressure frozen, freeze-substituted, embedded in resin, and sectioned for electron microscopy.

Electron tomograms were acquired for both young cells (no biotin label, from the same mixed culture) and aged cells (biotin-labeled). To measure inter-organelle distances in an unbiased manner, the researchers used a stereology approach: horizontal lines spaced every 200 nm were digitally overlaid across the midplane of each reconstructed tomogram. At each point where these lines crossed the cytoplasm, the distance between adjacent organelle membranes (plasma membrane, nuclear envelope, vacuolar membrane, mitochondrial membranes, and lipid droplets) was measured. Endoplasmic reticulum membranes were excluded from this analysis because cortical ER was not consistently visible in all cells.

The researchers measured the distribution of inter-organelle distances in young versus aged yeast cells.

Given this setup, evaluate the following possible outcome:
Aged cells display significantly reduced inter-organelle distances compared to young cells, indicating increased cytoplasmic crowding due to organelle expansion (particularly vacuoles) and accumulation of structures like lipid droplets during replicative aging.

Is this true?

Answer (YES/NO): YES